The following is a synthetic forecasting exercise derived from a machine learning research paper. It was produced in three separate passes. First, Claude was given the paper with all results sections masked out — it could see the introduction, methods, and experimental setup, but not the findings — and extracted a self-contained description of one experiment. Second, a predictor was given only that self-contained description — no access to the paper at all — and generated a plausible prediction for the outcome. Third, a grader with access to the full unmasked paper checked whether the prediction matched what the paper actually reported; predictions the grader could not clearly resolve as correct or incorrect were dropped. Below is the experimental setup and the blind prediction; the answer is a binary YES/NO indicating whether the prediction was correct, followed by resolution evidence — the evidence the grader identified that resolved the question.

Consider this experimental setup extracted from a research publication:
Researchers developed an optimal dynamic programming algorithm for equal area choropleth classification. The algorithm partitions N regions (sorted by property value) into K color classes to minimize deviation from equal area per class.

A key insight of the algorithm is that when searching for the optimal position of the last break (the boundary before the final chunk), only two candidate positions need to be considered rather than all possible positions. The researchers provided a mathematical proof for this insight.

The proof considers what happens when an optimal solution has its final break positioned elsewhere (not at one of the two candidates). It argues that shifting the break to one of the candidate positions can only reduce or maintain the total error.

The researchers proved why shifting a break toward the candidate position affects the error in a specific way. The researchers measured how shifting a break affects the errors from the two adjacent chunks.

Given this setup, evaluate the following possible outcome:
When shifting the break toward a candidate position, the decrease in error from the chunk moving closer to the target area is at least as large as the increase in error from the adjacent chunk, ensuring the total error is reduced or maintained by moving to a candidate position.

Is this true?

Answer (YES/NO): YES